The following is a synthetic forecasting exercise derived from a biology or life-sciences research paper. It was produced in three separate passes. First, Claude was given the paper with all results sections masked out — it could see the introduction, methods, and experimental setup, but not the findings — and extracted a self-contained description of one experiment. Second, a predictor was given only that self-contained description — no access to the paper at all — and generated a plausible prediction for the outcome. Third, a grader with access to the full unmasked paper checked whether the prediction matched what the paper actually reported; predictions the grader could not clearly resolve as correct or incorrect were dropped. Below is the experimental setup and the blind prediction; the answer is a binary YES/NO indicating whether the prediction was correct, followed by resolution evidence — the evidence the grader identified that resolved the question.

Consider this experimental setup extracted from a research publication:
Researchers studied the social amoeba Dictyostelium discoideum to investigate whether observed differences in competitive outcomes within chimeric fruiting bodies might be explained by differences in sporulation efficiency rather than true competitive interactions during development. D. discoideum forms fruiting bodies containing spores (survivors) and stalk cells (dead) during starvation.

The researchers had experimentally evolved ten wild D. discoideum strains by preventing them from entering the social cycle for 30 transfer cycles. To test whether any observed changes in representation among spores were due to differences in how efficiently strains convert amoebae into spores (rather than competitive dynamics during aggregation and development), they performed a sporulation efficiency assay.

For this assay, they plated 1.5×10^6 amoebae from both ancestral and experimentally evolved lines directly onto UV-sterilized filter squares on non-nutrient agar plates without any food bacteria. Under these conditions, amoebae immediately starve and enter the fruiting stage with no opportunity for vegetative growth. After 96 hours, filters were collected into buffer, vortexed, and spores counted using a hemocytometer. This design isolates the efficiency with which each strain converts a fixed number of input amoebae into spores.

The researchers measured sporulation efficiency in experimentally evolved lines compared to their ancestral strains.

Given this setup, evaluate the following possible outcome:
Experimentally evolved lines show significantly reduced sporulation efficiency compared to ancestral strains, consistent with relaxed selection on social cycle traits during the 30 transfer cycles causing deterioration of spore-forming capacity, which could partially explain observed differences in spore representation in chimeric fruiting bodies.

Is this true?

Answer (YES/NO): NO